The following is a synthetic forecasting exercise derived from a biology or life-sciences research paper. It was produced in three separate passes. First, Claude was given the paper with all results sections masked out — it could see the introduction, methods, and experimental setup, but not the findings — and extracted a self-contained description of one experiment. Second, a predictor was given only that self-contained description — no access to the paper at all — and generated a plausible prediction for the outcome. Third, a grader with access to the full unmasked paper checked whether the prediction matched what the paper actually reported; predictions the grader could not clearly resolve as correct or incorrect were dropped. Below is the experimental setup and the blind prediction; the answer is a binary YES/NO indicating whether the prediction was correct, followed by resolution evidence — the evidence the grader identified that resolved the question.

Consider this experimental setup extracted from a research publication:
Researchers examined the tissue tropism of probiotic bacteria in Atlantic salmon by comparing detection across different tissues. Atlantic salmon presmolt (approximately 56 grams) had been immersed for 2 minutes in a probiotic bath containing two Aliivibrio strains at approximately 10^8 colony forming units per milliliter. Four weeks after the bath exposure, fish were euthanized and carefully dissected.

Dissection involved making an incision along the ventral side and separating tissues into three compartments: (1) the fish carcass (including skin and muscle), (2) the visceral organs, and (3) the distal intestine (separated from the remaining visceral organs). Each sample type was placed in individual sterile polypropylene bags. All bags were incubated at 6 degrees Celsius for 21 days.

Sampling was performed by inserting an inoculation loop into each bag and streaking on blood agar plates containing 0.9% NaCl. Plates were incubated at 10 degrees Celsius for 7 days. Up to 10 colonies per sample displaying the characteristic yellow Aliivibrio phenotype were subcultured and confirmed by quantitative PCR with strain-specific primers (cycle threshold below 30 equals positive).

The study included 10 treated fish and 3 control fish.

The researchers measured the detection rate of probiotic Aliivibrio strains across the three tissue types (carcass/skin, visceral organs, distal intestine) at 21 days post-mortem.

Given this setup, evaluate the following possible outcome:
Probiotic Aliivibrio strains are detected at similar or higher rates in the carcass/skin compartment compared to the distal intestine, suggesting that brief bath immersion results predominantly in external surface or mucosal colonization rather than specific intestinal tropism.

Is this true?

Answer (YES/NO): YES